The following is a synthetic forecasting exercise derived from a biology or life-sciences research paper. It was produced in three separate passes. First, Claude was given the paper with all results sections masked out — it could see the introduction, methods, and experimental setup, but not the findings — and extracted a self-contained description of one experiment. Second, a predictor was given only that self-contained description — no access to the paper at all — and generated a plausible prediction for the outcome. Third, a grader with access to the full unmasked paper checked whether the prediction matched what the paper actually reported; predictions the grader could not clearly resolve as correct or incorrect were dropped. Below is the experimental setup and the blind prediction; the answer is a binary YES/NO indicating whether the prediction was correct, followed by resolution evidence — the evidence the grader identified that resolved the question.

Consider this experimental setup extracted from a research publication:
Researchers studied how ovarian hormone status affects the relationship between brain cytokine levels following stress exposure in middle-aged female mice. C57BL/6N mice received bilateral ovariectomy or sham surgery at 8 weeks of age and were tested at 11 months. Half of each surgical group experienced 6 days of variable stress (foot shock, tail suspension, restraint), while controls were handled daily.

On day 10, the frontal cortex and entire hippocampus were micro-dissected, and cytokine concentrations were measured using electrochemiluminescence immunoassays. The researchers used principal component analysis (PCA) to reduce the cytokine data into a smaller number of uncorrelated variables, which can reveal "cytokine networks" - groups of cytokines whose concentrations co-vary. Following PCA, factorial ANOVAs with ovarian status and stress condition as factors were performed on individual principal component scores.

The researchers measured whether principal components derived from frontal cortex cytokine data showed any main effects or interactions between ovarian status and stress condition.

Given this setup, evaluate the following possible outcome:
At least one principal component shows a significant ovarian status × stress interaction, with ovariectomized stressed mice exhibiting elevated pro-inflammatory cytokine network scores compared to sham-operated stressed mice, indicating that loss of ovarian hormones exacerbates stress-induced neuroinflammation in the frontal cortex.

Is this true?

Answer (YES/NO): NO